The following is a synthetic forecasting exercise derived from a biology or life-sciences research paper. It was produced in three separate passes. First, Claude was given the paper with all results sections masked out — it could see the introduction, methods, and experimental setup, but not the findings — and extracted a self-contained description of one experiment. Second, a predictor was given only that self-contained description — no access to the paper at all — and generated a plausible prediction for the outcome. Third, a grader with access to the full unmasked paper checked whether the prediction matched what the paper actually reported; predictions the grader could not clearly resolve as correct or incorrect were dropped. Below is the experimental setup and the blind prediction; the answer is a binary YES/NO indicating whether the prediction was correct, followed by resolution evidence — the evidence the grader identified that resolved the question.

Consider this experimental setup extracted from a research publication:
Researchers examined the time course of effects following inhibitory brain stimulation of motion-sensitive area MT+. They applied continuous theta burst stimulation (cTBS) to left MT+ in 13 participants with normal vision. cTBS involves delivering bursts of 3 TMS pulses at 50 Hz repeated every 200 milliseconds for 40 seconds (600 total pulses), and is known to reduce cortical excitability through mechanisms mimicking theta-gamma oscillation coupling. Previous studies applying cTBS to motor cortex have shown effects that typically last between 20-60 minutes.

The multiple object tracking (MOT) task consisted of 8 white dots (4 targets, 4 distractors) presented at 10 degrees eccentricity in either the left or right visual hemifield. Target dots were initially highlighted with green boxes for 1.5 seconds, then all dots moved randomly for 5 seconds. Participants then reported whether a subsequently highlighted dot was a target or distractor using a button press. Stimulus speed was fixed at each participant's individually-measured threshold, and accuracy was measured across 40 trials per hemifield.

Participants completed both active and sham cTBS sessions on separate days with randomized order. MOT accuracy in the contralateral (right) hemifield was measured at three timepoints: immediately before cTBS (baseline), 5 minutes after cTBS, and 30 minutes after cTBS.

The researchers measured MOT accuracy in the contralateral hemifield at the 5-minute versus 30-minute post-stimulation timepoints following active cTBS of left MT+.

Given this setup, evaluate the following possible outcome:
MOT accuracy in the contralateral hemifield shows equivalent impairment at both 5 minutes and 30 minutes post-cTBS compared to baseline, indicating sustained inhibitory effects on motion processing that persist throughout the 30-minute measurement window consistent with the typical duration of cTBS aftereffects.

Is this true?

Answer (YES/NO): NO